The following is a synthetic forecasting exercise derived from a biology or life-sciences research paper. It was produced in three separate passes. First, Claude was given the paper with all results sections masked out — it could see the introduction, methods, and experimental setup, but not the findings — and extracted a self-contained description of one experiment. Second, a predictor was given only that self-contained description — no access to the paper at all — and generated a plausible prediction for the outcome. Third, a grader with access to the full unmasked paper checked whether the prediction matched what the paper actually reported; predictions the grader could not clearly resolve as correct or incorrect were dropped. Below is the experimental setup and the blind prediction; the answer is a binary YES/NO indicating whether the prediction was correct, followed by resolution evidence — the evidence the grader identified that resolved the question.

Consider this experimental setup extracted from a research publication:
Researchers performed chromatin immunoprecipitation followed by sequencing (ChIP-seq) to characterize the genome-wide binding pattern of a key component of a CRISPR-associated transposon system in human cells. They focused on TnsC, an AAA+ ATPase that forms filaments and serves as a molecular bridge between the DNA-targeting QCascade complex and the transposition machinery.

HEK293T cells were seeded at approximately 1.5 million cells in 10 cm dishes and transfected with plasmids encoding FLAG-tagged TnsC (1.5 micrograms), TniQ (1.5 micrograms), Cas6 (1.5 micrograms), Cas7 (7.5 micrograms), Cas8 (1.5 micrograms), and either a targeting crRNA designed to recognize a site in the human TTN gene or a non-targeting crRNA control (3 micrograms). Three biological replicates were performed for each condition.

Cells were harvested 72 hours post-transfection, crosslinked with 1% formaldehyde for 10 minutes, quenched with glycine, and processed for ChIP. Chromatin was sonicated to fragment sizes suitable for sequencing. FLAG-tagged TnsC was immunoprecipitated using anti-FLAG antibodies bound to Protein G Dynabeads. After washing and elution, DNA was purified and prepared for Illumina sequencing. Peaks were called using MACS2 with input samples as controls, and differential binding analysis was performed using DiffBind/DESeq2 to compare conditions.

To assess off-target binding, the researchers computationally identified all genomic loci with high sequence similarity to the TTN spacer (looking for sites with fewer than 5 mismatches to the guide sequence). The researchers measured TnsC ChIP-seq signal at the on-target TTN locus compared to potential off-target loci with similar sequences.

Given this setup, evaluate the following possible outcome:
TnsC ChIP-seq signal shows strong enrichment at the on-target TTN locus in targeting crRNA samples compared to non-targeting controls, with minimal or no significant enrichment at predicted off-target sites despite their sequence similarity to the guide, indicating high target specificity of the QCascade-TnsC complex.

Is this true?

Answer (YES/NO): YES